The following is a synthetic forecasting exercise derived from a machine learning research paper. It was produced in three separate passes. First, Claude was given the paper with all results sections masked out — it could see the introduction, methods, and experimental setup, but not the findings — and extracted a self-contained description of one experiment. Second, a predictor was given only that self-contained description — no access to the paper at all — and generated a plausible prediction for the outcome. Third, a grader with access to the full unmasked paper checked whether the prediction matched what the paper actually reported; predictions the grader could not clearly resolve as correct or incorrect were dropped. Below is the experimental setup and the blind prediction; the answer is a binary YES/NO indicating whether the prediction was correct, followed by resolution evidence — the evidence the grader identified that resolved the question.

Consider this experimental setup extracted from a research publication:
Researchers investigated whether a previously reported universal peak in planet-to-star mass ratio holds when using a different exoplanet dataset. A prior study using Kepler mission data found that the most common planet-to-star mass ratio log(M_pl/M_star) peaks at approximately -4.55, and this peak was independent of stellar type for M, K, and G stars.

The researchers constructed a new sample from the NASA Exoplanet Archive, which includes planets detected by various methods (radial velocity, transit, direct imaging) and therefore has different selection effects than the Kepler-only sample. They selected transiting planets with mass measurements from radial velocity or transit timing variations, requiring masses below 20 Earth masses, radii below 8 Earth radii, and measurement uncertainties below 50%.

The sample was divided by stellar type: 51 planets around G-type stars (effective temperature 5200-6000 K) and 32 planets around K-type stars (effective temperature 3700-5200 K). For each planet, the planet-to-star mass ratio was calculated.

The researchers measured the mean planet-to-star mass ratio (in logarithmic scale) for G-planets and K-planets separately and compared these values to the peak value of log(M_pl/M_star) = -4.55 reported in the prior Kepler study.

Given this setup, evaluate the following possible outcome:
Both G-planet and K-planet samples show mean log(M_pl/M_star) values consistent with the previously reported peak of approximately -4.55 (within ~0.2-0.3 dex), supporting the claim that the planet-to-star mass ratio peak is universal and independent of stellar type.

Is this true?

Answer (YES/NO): YES